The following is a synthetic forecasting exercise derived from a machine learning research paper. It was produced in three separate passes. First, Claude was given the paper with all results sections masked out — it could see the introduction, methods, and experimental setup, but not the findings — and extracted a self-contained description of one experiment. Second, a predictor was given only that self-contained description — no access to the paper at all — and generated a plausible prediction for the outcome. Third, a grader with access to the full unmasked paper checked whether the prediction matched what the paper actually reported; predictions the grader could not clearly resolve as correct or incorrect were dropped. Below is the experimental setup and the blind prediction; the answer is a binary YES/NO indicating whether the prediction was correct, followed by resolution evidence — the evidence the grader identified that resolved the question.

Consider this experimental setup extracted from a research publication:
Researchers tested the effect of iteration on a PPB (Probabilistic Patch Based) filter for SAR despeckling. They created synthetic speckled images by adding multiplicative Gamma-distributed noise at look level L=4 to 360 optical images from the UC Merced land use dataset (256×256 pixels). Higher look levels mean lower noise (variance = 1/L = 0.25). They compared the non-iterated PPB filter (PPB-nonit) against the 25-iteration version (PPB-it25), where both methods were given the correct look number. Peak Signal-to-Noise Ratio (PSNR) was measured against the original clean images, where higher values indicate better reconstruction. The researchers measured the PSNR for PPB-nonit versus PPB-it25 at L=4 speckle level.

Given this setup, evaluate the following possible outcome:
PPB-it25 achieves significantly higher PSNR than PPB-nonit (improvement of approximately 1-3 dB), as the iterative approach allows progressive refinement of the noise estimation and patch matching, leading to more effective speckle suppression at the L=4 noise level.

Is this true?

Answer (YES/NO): NO